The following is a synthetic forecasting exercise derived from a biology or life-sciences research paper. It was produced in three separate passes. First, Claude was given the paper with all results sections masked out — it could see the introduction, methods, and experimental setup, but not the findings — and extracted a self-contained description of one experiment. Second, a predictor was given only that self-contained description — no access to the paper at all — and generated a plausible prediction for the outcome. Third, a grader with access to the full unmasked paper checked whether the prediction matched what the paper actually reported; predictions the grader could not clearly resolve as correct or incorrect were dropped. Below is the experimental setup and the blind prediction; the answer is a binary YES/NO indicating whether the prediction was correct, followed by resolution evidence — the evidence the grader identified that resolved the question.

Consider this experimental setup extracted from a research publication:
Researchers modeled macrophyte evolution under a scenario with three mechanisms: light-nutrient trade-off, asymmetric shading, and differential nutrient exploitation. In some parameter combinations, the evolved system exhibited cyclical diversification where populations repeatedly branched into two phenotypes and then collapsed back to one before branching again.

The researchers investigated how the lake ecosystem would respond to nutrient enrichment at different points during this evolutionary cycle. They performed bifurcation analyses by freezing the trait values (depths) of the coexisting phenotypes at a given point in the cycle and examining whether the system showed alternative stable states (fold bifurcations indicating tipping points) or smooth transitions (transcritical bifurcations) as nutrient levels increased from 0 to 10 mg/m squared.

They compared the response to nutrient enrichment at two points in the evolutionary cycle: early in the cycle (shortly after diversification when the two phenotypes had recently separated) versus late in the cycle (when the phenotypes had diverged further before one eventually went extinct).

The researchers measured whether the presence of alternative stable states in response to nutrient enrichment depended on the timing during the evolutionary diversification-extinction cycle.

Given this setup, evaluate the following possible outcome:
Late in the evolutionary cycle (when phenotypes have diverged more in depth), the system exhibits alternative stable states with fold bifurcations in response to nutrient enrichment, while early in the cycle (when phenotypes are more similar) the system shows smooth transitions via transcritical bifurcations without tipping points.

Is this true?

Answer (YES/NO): YES